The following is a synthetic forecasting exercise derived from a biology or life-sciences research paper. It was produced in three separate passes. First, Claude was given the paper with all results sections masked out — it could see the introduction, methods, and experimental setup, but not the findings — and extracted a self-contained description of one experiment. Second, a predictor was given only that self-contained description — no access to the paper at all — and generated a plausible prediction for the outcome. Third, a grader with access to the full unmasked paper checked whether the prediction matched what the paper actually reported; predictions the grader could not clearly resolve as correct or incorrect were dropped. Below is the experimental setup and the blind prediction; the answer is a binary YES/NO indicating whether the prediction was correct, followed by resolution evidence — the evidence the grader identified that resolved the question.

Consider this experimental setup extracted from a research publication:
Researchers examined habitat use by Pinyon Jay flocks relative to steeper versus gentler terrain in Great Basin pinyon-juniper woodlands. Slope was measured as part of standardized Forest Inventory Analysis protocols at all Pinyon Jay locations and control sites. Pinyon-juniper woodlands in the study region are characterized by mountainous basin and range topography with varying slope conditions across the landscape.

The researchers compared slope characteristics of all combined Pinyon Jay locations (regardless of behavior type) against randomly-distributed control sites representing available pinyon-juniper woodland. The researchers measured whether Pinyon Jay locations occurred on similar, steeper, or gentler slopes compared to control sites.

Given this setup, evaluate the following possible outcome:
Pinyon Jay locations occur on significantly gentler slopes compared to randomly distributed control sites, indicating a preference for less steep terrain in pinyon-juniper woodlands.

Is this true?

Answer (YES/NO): YES